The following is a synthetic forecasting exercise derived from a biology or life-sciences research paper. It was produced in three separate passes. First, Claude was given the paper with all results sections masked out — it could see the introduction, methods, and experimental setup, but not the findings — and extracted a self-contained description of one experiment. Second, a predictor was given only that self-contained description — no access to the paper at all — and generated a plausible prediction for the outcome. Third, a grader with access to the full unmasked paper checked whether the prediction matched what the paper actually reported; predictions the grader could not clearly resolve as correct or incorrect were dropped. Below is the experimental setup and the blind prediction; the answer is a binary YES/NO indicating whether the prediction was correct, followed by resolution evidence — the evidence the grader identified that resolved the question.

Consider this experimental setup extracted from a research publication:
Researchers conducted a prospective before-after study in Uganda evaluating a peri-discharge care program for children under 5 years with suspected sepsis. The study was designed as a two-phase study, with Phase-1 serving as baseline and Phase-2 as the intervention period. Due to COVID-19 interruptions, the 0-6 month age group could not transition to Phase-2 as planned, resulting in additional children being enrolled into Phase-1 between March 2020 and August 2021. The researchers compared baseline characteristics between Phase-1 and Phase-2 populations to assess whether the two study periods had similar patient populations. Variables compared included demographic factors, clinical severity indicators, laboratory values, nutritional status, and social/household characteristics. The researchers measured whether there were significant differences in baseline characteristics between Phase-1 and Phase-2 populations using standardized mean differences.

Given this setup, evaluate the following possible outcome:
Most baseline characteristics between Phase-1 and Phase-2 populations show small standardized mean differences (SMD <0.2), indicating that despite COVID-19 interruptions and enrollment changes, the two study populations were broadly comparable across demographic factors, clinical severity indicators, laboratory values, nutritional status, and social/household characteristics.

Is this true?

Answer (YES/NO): YES